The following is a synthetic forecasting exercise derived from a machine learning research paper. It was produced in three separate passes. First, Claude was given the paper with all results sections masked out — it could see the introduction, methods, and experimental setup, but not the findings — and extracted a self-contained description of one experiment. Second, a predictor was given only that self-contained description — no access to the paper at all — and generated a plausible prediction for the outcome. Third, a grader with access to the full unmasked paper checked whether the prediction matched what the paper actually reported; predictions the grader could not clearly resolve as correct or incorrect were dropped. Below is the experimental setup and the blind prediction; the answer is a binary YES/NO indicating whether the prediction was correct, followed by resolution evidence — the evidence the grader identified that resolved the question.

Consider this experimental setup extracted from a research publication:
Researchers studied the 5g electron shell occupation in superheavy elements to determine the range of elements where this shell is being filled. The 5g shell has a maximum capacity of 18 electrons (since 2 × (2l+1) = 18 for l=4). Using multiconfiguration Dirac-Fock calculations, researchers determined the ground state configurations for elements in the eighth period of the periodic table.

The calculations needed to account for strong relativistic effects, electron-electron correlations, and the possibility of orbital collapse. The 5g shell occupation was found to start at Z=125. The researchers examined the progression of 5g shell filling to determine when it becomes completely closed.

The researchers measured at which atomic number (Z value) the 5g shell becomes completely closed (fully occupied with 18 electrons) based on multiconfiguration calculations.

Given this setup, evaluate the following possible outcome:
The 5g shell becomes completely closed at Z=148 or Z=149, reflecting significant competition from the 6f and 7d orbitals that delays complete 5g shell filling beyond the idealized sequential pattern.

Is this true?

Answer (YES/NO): NO